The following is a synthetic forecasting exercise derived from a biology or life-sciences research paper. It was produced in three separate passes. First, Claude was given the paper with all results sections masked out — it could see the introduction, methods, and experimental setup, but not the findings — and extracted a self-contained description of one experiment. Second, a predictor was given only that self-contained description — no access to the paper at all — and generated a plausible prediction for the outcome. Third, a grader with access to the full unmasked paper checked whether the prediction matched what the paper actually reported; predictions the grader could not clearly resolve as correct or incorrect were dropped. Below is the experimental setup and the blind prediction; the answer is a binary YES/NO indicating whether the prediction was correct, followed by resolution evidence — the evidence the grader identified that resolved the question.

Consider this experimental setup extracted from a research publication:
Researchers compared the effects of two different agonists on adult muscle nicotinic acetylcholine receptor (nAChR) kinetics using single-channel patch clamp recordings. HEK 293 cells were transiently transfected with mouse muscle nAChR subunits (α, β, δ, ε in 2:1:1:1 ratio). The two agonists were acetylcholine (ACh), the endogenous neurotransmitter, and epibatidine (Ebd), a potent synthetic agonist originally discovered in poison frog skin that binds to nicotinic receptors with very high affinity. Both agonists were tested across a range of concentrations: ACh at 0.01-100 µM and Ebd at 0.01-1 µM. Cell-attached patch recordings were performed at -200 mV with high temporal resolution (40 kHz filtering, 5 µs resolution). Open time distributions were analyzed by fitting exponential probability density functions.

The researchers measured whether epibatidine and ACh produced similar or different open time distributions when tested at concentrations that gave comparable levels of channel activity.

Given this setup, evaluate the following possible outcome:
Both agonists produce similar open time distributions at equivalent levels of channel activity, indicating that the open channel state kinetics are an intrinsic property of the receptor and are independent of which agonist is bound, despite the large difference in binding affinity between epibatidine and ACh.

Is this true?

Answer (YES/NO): YES